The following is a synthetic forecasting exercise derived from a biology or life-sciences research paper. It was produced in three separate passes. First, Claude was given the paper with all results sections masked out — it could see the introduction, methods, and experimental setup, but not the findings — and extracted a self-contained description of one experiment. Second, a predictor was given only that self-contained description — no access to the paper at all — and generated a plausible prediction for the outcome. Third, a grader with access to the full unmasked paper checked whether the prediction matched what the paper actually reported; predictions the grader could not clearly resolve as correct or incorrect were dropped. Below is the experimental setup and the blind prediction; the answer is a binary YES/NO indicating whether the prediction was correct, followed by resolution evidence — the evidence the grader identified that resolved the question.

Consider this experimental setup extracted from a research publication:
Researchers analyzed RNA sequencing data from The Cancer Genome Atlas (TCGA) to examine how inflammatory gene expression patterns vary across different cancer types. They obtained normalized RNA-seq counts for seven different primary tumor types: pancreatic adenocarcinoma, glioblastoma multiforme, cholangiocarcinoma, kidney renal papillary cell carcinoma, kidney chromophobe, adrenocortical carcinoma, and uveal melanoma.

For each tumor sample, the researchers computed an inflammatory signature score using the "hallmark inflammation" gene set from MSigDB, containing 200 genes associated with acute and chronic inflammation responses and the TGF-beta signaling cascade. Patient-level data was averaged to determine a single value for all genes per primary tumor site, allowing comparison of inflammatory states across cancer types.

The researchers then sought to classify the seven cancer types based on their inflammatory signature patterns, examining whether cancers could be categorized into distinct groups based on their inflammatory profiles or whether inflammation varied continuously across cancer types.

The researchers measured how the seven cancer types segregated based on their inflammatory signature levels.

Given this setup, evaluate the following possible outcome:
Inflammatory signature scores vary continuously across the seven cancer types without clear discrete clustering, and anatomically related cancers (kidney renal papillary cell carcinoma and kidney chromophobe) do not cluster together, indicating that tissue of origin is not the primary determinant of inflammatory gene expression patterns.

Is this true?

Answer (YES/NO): NO